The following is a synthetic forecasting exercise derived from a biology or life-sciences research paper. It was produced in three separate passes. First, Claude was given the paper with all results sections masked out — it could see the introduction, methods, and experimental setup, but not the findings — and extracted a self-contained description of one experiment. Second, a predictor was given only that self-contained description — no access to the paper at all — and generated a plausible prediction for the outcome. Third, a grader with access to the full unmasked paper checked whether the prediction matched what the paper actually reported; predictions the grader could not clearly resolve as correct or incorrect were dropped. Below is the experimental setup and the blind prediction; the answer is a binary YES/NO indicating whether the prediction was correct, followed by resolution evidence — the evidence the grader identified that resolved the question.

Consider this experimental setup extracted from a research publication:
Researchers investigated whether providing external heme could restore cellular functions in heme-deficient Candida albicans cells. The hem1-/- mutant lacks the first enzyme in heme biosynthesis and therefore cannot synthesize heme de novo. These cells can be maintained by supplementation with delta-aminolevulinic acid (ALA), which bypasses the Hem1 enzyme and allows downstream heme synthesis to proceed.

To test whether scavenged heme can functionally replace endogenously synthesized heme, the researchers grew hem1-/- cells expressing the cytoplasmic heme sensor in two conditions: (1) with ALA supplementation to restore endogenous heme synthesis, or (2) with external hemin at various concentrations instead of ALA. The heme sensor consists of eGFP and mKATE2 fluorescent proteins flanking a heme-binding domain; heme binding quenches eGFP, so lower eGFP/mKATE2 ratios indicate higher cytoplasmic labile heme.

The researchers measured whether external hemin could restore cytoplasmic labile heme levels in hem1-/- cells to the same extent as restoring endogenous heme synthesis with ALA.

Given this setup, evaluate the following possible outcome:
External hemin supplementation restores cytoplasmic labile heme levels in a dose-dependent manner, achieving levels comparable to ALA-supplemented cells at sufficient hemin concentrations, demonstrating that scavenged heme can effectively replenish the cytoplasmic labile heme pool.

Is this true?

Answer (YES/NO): YES